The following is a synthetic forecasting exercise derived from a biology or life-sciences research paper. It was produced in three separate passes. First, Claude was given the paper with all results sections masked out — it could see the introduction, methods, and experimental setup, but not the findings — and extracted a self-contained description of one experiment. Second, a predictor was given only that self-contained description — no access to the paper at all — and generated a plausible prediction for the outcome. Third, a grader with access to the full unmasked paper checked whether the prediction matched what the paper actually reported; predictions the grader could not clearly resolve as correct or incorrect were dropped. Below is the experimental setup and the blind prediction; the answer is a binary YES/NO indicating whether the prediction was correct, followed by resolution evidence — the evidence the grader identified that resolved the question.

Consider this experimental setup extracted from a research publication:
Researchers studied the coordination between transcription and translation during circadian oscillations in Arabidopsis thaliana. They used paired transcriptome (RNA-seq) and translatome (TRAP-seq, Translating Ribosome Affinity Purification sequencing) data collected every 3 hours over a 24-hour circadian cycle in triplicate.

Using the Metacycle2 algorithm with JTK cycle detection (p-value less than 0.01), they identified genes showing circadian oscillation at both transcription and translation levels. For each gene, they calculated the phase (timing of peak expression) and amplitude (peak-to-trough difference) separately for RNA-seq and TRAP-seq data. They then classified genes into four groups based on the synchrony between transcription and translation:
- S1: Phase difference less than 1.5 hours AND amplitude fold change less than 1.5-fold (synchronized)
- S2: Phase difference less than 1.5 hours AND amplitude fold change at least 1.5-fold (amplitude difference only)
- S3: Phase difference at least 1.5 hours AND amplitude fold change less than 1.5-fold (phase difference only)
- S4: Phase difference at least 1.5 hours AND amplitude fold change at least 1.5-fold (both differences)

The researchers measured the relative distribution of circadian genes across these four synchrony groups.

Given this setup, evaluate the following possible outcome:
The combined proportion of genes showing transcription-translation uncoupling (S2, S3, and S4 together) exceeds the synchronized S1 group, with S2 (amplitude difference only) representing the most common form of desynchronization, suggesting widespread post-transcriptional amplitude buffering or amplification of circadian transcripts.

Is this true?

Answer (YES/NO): YES